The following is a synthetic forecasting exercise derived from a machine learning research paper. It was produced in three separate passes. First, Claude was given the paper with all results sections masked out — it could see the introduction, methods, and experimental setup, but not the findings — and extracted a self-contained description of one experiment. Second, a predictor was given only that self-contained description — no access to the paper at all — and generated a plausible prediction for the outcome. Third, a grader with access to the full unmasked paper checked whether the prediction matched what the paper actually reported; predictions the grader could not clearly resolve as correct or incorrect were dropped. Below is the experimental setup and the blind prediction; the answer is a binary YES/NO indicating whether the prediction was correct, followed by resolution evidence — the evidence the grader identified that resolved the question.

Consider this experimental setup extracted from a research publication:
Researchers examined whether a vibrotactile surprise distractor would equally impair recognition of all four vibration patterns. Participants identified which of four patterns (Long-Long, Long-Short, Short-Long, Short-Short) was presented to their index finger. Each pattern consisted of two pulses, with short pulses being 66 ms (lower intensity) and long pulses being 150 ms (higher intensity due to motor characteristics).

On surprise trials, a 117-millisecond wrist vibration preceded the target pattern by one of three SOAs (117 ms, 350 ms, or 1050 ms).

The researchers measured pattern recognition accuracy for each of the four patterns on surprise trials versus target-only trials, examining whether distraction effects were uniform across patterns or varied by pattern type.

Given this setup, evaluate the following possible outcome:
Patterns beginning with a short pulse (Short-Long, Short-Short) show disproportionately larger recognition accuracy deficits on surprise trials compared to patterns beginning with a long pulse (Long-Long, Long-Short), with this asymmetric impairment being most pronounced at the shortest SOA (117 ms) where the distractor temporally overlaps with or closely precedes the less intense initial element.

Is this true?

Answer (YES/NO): NO